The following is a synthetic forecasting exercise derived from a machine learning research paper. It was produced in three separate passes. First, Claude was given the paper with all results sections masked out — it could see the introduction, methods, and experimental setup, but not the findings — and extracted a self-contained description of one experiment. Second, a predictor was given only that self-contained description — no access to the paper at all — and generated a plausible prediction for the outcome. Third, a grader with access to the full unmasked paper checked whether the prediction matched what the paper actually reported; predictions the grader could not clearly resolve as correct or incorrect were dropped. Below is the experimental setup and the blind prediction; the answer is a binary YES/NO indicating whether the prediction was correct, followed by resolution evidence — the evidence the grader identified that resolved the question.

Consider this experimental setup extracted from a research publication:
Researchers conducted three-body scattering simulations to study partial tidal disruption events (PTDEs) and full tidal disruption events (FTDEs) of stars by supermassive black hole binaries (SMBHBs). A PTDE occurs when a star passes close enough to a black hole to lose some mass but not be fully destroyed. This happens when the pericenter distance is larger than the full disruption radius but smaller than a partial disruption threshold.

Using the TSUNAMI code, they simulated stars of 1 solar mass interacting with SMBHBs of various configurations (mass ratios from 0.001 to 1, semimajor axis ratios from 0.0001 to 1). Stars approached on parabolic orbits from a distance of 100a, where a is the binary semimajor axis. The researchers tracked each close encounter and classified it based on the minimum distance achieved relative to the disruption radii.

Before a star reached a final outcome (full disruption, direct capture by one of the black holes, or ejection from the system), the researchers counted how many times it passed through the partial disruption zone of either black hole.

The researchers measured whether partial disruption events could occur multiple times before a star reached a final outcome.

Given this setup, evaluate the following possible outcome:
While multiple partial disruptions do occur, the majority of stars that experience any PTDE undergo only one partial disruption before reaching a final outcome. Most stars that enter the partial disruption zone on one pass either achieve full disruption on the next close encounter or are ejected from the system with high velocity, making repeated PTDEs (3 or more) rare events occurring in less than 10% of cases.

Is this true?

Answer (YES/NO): NO